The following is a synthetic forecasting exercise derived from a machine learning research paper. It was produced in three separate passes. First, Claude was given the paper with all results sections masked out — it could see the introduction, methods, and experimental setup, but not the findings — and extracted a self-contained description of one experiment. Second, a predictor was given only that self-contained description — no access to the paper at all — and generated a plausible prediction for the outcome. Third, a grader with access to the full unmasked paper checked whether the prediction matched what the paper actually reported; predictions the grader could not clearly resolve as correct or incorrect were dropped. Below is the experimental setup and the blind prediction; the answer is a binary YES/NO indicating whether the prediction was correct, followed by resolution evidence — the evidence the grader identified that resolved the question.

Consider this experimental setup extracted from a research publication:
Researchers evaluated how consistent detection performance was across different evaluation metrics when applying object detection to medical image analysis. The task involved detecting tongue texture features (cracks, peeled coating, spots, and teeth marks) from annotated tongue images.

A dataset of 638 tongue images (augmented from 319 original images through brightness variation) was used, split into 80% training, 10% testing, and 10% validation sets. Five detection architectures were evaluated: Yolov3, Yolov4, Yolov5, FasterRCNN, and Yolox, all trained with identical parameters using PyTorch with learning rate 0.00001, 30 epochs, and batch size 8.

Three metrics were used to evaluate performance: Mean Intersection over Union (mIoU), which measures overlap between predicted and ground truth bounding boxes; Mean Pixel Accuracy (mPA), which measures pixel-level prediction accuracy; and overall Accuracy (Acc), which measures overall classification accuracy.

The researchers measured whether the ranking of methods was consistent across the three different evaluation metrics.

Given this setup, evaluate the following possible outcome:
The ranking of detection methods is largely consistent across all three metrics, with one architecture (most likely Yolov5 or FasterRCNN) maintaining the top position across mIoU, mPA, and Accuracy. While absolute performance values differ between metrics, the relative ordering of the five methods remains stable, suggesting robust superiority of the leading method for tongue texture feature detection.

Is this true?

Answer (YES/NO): NO